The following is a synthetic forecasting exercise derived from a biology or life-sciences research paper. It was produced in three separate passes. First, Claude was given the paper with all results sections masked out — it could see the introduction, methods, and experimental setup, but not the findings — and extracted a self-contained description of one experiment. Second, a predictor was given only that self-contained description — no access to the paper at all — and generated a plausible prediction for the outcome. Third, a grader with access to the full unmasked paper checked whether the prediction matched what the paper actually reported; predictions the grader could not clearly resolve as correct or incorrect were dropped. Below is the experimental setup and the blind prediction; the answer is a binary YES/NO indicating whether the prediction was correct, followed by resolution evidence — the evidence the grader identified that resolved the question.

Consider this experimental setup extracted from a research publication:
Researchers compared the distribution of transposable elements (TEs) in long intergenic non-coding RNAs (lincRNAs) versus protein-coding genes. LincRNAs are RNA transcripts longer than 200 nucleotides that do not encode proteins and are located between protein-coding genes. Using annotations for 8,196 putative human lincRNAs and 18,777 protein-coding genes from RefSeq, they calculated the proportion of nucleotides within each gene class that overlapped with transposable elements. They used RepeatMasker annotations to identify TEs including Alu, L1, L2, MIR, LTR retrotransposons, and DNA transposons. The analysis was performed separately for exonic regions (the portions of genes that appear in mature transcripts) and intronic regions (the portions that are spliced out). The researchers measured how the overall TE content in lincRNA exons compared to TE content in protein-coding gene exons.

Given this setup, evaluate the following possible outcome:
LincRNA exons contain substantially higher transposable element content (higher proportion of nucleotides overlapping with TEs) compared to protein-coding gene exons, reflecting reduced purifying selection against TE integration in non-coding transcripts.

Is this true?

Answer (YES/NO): YES